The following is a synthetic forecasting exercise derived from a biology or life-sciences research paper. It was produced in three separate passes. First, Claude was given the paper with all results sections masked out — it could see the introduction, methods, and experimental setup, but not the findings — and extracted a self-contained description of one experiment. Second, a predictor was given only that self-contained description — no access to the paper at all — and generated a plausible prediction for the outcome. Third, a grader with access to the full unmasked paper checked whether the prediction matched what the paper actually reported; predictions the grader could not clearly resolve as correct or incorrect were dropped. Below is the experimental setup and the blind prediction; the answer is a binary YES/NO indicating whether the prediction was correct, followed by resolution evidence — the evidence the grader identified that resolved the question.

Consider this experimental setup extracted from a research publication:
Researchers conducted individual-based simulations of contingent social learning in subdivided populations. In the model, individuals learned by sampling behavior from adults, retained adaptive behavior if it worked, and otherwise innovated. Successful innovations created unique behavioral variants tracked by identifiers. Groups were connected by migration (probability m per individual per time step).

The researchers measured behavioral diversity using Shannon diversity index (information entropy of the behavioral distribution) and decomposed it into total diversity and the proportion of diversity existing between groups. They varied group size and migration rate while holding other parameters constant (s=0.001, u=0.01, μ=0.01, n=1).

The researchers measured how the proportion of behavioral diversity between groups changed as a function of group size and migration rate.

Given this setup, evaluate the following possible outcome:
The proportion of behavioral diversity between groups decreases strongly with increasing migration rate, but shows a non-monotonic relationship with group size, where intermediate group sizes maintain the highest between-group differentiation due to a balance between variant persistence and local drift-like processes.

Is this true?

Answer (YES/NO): NO